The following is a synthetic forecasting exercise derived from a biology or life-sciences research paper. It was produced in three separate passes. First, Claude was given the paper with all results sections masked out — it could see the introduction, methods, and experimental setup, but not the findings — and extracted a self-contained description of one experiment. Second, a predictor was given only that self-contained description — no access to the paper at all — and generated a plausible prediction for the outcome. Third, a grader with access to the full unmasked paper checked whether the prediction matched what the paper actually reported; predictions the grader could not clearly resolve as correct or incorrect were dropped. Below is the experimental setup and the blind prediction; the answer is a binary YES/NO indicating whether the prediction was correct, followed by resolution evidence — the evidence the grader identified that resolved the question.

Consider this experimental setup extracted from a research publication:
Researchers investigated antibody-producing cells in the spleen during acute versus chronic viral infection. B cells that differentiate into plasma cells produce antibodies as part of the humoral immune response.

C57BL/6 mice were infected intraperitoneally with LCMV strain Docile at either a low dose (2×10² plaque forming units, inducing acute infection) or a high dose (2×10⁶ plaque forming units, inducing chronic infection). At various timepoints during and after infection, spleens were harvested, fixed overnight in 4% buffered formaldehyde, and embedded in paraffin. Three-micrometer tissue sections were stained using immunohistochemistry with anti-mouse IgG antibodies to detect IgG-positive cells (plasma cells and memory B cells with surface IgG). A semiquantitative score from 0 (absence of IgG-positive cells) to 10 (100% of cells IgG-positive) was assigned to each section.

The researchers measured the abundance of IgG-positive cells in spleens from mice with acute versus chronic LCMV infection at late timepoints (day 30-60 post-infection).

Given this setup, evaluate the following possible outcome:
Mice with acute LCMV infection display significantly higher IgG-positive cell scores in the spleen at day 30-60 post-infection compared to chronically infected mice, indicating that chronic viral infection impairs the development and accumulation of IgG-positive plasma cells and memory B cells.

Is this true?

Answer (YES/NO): NO